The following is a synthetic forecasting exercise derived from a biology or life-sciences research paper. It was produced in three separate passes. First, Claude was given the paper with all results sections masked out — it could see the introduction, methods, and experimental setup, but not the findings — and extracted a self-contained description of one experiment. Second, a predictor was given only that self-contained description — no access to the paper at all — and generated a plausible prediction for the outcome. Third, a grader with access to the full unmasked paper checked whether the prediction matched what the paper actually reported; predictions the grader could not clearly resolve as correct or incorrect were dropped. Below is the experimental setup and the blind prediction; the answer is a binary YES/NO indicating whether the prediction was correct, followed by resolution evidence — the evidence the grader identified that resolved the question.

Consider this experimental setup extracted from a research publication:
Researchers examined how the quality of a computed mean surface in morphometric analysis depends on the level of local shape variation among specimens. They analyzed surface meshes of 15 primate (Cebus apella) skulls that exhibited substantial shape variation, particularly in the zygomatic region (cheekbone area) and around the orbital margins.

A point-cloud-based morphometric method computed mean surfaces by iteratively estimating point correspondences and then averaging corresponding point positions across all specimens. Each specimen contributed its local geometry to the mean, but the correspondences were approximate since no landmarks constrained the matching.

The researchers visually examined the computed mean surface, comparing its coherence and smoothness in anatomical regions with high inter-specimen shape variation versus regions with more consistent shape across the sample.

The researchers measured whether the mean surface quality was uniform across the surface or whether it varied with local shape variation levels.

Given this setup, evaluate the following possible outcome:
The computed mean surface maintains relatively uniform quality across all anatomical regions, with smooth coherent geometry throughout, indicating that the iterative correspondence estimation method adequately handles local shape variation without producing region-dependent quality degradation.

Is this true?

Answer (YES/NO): NO